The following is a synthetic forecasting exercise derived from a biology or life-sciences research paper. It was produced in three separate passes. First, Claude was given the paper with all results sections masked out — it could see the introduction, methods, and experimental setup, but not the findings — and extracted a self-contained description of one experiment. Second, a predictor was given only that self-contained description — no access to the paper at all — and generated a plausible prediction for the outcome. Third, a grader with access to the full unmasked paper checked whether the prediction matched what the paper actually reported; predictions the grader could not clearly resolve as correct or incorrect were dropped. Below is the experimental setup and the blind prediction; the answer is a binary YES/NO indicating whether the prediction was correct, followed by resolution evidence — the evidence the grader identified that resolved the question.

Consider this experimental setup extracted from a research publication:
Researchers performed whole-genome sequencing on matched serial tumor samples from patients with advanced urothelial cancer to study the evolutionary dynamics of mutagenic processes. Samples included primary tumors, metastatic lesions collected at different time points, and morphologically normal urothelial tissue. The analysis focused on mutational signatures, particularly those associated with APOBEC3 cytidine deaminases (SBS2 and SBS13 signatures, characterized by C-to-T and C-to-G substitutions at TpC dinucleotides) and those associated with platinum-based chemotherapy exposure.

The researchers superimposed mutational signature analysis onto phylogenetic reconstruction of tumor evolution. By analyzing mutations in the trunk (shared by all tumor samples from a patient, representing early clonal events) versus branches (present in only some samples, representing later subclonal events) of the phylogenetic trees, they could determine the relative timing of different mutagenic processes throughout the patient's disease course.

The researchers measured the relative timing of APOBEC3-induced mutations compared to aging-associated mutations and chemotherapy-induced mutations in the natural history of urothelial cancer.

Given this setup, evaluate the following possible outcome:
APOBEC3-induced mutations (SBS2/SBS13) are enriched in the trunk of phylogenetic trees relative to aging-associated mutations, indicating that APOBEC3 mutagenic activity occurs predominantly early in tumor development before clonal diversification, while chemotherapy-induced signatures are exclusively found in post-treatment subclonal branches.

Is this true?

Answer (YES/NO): NO